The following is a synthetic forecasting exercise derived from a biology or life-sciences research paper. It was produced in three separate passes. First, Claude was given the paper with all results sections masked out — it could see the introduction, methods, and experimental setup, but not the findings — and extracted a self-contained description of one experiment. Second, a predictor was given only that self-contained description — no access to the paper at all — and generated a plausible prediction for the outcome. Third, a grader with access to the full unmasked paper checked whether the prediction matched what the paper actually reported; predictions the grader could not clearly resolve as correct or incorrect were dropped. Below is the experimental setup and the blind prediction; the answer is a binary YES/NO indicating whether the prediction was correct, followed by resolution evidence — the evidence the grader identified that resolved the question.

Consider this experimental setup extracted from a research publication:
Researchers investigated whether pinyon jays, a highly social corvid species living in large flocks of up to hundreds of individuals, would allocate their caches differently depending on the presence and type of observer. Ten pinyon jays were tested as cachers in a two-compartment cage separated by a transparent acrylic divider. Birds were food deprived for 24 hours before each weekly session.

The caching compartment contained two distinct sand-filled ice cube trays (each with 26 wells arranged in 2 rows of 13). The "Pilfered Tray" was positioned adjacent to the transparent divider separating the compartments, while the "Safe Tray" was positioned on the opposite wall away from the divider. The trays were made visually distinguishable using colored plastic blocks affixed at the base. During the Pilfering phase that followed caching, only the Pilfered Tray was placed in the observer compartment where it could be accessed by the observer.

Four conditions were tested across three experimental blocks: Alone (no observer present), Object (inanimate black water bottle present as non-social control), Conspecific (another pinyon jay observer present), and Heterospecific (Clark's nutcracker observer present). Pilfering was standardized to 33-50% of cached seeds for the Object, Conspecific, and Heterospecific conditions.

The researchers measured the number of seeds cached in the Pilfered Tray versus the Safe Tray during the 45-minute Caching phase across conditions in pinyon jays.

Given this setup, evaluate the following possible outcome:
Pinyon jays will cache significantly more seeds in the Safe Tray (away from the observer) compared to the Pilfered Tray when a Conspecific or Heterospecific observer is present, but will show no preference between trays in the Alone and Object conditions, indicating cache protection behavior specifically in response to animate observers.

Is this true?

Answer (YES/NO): NO